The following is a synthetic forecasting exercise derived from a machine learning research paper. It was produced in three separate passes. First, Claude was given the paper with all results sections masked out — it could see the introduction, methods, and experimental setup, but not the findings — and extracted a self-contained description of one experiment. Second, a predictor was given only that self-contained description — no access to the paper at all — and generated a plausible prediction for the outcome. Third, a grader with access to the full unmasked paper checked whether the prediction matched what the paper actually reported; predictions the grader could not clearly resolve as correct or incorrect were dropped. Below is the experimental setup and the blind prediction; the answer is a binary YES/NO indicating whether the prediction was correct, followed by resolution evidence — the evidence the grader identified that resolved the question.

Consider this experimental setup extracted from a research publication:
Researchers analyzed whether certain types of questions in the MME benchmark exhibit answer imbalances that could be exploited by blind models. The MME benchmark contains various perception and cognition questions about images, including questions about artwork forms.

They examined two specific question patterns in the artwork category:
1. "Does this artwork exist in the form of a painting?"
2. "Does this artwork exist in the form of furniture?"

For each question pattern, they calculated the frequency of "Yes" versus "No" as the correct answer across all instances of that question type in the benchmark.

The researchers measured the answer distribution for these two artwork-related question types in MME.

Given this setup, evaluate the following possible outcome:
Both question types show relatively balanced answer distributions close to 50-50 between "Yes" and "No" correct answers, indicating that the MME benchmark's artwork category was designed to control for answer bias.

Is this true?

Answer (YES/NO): NO